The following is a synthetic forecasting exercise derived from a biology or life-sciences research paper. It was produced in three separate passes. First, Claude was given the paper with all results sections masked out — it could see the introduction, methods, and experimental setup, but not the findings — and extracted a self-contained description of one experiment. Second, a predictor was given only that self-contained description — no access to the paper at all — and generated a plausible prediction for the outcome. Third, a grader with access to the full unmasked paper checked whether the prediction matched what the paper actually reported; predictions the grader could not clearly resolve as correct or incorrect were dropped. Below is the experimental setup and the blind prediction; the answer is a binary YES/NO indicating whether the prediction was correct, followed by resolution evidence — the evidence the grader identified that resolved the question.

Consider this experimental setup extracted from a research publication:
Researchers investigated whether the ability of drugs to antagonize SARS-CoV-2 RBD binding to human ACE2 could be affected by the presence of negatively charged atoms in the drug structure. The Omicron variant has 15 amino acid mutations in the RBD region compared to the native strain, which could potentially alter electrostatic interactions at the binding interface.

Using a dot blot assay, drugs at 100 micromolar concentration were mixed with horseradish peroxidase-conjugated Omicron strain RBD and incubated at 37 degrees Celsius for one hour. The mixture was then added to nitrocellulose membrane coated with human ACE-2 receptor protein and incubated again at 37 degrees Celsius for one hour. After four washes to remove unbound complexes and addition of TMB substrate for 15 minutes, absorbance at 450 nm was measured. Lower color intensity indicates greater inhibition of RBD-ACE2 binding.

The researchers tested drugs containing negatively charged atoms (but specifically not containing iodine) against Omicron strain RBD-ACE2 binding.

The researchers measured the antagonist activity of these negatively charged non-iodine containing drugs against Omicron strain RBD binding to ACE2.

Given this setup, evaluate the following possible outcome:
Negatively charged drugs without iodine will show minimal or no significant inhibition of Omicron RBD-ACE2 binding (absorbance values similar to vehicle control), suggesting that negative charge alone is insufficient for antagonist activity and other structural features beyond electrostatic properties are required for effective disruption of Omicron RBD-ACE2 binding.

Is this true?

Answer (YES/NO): NO